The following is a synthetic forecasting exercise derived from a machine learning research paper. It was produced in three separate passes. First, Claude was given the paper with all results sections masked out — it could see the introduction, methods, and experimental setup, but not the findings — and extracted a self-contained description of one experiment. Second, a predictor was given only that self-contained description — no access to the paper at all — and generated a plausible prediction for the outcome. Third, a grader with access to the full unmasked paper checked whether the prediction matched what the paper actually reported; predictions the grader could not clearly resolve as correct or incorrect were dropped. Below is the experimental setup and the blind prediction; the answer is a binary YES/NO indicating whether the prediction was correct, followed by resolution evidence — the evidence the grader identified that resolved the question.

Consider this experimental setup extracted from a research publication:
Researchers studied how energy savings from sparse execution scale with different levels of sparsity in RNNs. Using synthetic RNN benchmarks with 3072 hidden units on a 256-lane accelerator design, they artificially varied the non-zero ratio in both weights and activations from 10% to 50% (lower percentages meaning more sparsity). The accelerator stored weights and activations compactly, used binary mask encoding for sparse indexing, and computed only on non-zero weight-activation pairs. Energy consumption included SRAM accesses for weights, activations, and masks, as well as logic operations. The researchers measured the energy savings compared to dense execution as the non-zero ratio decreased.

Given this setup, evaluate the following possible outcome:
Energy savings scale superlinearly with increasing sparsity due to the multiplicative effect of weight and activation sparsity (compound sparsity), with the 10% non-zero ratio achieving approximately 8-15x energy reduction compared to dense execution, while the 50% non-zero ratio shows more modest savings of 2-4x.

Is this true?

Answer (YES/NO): NO